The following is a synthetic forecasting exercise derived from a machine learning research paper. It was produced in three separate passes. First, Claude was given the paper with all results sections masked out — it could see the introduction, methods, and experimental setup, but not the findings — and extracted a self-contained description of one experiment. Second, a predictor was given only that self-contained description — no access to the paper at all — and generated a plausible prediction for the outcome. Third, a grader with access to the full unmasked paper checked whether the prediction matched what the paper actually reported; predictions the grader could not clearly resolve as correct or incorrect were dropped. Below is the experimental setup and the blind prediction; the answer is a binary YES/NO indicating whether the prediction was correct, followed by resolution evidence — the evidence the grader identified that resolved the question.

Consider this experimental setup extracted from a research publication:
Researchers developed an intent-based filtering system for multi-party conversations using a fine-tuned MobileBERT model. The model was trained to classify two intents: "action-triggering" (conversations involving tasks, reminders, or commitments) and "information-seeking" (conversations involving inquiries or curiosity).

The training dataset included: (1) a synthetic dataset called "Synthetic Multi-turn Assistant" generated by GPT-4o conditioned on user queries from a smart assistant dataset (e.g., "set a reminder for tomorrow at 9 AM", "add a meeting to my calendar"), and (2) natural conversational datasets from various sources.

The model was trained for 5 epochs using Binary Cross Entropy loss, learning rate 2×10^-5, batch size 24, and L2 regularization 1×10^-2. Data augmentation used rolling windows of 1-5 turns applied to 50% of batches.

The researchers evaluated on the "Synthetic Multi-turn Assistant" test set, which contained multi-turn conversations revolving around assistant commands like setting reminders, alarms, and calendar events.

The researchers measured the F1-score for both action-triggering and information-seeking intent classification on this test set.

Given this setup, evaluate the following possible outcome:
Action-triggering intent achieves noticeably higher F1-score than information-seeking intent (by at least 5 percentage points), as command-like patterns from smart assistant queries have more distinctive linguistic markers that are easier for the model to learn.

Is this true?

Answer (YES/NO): YES